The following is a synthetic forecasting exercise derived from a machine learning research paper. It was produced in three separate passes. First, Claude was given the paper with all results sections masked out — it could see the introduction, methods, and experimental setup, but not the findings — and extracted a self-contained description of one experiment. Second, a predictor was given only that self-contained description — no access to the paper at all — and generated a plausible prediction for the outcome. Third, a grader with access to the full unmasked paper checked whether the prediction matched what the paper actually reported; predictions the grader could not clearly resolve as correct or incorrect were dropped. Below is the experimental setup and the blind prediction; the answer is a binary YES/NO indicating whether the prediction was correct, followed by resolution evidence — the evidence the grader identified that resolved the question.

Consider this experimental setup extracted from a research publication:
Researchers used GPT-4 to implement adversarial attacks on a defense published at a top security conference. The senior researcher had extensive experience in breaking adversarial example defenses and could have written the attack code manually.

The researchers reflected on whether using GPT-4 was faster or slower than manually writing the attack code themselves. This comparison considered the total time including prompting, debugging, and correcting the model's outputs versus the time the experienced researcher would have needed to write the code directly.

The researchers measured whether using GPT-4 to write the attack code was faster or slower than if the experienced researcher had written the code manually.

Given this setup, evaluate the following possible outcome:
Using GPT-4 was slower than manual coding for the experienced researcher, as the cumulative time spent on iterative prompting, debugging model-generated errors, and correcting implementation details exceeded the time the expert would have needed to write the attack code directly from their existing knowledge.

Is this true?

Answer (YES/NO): YES